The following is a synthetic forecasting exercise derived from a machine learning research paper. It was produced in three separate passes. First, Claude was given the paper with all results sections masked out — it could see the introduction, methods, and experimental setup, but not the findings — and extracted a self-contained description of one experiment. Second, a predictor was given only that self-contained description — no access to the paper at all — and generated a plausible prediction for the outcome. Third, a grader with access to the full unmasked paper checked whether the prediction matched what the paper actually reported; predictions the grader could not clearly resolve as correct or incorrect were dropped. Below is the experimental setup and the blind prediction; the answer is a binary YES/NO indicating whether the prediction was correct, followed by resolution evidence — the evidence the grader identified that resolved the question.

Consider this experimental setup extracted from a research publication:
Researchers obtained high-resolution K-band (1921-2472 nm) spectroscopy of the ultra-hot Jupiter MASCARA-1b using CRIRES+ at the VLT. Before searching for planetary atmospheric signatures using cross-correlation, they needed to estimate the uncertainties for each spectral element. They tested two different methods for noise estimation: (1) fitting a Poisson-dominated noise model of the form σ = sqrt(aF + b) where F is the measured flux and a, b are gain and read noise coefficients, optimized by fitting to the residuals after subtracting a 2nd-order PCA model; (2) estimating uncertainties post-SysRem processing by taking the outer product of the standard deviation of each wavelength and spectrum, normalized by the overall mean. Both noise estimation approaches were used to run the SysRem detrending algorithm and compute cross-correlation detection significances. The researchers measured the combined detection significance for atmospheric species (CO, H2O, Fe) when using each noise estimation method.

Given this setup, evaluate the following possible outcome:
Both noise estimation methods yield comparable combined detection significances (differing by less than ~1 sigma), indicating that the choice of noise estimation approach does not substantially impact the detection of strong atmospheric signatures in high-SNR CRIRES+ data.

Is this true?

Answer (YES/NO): NO